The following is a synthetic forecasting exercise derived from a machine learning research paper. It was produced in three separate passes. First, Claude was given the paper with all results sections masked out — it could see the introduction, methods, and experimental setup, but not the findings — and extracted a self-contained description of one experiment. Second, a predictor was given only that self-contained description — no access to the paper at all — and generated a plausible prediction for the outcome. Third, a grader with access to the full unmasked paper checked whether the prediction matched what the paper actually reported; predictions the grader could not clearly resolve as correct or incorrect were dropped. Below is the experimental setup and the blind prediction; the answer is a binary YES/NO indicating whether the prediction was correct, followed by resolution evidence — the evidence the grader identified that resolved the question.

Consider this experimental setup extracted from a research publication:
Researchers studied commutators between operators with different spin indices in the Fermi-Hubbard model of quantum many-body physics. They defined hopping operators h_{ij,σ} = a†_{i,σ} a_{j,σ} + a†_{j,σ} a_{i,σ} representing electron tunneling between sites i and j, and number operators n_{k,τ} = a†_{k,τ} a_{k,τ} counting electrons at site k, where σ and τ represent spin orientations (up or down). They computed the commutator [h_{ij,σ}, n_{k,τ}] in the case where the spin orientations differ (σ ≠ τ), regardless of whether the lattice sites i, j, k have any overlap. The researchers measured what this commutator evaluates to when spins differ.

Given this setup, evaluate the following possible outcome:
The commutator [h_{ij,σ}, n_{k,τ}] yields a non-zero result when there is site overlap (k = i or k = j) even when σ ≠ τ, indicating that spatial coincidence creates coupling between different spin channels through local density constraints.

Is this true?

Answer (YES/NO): NO